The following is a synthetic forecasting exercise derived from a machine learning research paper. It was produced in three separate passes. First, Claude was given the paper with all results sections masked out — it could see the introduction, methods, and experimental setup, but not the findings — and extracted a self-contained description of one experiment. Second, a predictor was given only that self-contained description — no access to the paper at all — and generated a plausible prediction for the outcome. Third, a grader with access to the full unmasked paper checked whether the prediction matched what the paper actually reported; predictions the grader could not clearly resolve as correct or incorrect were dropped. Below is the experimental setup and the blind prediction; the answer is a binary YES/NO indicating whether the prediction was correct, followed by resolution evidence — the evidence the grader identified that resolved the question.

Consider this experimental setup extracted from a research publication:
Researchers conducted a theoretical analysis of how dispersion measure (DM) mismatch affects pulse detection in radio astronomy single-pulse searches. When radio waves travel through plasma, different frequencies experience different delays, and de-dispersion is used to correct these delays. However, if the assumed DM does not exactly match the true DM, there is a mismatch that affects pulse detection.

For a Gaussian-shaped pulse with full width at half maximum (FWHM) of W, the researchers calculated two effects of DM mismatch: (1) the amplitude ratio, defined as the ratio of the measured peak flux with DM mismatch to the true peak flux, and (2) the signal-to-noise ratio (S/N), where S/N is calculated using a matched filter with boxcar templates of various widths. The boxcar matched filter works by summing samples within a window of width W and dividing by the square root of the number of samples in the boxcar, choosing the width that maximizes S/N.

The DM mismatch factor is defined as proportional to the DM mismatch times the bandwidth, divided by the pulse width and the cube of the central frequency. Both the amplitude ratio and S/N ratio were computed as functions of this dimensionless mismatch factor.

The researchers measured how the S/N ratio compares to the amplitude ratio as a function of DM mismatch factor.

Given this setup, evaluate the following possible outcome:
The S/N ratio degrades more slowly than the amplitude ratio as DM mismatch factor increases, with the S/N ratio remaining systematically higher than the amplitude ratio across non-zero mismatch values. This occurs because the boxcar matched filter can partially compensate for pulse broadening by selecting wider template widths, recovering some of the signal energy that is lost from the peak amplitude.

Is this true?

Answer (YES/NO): YES